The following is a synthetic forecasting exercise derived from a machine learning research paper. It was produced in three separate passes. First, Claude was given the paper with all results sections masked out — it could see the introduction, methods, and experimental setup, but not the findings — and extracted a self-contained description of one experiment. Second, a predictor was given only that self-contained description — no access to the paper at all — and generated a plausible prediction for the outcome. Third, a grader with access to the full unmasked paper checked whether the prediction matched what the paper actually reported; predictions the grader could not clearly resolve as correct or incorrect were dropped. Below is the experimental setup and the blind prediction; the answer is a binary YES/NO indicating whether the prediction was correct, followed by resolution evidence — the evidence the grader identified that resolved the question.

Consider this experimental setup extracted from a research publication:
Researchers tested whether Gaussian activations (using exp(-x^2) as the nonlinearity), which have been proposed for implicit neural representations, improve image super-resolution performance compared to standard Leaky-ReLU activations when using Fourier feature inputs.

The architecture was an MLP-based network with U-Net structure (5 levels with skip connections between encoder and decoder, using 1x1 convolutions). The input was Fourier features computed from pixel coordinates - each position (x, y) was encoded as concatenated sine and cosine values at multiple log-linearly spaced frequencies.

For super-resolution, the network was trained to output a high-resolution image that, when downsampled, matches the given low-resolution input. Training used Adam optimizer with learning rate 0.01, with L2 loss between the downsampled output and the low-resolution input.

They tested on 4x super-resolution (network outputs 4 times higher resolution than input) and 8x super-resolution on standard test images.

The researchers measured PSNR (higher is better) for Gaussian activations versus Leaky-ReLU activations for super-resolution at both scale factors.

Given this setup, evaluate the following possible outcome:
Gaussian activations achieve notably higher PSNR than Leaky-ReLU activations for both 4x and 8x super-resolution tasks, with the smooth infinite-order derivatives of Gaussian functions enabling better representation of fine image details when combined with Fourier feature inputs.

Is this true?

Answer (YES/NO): NO